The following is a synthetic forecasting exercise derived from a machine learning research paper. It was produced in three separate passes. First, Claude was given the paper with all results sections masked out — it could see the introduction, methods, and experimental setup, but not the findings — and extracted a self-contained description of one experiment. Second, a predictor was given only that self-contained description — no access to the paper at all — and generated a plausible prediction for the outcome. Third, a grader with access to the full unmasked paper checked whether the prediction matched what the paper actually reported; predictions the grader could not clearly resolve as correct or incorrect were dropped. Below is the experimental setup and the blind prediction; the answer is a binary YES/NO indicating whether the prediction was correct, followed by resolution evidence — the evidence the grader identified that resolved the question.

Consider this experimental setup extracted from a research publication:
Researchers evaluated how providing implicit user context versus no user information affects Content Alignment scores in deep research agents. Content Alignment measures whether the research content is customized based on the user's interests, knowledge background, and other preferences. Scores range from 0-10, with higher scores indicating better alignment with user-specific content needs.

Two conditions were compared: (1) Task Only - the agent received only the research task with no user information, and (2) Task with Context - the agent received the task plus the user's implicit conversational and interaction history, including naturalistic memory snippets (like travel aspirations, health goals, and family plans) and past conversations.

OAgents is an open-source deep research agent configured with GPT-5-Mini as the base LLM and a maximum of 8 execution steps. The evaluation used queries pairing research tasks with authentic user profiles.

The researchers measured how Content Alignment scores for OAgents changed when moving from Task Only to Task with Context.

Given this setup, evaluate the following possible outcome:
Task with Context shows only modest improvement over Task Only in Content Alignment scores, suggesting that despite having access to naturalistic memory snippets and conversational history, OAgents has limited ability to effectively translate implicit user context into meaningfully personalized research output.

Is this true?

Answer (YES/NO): YES